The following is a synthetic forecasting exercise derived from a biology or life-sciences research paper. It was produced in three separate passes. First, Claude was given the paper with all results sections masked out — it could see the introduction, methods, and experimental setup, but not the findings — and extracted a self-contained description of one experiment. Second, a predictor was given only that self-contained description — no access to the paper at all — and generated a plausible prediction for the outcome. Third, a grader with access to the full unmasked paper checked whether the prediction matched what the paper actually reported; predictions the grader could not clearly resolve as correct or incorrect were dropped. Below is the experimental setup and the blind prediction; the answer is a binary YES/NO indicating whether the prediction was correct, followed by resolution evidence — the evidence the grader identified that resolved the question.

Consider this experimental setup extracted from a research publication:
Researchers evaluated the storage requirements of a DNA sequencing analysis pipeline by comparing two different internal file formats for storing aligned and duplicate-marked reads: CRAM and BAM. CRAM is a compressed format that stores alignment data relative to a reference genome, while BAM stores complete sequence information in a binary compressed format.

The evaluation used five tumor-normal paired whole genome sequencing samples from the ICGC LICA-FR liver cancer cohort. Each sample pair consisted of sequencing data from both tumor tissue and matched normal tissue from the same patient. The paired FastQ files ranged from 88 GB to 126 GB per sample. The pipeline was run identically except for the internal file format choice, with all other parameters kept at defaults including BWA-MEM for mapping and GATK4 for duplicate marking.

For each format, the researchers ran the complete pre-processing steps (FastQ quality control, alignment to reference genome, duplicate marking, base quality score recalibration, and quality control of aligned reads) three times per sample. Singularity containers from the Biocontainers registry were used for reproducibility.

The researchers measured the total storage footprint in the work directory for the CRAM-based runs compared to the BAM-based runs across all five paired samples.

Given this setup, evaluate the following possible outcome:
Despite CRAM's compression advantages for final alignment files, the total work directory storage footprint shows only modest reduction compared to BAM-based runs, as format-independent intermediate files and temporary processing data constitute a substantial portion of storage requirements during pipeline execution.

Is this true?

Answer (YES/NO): NO